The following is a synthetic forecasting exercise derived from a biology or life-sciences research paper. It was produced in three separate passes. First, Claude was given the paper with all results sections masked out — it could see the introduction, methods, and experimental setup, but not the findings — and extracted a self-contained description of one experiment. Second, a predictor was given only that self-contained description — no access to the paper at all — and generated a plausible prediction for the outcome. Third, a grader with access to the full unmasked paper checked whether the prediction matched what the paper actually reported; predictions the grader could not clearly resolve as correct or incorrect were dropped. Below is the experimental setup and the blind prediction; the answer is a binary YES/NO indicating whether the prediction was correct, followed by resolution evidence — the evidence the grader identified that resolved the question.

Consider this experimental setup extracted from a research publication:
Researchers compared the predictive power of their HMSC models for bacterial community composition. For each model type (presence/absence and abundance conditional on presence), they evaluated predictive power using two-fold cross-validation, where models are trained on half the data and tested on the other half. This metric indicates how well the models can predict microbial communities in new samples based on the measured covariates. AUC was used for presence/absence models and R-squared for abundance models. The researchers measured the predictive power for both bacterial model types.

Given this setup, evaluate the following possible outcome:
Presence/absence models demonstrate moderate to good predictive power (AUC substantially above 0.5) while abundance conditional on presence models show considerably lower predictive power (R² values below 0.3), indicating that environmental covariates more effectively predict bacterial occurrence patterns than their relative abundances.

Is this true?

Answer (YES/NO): YES